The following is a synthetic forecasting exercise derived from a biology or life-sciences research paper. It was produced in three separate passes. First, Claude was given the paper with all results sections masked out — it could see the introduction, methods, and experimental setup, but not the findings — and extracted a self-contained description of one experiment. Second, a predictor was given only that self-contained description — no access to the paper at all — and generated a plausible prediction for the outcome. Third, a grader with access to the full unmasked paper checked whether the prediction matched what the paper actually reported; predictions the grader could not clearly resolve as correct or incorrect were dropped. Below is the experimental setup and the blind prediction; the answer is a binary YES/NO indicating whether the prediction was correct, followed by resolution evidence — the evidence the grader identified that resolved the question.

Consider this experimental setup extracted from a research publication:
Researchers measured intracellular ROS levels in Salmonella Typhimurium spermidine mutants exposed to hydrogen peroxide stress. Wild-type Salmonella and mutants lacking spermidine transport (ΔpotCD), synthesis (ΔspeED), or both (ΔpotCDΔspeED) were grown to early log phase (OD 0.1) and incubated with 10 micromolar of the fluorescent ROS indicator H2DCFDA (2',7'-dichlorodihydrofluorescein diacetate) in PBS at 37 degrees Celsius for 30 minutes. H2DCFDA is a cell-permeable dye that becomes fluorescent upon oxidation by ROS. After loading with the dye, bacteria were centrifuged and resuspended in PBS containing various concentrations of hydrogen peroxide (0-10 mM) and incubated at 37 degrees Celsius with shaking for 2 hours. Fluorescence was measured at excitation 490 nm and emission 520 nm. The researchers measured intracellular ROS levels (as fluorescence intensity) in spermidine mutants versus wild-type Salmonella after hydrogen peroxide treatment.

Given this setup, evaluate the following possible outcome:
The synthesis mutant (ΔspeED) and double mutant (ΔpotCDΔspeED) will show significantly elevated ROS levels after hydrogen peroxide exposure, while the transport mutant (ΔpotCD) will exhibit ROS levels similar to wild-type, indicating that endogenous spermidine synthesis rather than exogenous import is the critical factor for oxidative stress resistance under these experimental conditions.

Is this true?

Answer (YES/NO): NO